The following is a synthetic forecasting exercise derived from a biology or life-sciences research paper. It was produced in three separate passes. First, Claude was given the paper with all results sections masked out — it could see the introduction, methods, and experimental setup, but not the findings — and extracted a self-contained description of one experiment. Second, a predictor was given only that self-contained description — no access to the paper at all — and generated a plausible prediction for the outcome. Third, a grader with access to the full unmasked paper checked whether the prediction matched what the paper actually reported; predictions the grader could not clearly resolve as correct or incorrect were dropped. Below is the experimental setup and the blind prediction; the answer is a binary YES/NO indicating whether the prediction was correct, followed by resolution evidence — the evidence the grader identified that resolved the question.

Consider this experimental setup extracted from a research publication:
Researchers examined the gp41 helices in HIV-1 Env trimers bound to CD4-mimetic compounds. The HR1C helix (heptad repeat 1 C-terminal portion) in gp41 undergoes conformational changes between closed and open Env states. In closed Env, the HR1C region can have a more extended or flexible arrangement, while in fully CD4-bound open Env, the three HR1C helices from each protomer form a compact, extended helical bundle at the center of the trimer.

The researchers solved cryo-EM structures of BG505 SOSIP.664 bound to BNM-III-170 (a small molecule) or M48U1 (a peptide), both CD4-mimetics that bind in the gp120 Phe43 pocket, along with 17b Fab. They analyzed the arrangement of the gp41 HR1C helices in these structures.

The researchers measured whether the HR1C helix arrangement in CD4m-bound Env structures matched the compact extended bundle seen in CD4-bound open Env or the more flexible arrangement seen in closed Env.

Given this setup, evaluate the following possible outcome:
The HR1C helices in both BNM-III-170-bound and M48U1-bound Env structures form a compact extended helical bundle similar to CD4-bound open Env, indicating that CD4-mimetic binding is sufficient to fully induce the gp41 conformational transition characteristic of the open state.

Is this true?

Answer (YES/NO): YES